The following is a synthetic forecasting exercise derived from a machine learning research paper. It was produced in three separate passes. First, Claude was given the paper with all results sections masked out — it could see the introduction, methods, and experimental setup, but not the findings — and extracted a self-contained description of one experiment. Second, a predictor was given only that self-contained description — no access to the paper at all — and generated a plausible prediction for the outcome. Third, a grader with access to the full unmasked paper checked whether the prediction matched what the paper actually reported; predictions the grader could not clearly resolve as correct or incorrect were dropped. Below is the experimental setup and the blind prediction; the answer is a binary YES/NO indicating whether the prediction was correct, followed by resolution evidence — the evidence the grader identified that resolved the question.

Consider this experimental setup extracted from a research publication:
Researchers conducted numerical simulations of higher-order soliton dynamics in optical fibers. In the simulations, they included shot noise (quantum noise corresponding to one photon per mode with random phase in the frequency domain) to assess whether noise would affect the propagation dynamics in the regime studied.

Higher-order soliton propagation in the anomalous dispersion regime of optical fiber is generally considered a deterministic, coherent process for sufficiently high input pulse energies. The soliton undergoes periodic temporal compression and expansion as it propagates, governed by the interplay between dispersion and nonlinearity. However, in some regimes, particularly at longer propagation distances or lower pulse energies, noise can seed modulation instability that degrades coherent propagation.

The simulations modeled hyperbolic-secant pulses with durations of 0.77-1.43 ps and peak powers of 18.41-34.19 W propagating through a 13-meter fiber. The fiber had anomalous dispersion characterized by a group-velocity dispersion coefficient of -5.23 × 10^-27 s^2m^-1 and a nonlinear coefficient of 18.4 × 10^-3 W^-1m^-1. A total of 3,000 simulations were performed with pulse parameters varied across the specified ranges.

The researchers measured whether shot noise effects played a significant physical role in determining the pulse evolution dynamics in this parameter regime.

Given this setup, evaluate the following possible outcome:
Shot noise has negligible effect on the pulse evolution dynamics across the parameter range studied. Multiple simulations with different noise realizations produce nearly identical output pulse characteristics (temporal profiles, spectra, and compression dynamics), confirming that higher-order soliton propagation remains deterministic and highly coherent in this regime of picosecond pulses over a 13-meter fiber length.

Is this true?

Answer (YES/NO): YES